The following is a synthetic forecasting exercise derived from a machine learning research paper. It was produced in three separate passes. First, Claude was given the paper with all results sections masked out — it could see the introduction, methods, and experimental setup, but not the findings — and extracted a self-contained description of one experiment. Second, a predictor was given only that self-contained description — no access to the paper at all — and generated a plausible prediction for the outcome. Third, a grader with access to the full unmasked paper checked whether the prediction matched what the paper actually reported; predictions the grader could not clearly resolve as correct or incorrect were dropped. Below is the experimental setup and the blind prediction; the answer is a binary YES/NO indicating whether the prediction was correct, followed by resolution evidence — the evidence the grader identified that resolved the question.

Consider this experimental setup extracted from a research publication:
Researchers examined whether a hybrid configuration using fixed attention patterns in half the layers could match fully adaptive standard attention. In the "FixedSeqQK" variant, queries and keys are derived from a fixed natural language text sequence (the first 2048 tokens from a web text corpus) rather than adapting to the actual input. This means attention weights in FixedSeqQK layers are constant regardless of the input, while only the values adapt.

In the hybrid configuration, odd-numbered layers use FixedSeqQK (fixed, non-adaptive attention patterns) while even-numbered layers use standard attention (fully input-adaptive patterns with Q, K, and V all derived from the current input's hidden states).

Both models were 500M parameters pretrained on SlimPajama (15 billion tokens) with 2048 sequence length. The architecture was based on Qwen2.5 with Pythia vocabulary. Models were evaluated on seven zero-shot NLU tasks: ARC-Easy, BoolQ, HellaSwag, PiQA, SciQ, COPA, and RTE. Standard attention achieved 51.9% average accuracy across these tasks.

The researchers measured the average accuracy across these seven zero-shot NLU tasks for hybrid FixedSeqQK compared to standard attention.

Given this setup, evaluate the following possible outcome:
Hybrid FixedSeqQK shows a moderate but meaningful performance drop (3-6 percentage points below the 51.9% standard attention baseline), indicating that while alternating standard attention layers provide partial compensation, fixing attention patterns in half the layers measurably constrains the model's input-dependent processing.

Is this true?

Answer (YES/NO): NO